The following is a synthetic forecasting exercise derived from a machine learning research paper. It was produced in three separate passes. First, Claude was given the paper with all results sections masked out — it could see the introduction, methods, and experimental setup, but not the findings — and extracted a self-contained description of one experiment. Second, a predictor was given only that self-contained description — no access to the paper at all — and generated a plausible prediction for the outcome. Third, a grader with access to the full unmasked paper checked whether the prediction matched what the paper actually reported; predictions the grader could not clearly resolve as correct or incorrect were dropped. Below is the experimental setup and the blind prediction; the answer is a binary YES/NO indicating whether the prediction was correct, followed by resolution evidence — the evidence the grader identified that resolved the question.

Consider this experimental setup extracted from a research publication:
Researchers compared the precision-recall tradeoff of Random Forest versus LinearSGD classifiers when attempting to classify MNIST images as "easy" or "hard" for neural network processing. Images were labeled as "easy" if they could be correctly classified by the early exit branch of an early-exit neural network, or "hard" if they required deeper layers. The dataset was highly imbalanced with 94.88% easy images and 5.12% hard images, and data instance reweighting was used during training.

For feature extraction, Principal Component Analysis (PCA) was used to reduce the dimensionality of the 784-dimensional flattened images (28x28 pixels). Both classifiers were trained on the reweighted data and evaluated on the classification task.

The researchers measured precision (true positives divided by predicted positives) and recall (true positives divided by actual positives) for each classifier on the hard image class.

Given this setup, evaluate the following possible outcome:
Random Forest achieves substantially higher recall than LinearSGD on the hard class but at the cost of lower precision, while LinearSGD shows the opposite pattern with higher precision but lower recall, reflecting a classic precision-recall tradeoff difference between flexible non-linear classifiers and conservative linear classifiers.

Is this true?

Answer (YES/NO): NO